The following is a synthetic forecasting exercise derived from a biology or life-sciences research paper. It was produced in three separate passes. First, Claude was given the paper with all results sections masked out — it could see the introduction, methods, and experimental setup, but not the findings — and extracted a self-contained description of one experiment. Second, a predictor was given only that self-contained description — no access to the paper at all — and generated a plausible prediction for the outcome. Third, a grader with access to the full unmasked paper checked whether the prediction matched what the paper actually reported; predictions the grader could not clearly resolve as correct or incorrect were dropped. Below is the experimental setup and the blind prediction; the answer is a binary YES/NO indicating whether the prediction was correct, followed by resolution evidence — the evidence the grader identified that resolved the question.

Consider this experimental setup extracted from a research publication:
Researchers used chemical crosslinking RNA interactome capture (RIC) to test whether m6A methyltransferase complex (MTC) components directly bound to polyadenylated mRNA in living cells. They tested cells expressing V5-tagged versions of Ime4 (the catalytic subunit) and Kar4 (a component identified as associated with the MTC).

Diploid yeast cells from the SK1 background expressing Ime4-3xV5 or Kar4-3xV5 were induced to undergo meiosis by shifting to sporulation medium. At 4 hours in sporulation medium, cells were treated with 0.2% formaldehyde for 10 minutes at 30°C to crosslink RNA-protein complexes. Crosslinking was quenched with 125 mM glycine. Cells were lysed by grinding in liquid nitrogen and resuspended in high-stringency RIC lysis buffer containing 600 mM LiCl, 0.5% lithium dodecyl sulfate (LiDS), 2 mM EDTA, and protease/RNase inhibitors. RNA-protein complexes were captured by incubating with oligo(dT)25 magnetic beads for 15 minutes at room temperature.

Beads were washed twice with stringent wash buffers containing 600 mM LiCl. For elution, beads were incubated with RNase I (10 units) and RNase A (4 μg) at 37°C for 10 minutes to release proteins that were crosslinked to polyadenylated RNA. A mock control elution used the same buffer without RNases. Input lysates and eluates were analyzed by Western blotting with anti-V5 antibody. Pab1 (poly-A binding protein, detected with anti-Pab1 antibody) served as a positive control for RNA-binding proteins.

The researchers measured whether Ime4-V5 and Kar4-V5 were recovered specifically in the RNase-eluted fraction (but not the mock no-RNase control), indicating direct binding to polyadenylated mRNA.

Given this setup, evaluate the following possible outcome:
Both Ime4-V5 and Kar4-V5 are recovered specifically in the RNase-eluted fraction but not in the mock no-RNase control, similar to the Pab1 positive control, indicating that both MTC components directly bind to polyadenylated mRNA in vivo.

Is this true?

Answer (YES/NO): YES